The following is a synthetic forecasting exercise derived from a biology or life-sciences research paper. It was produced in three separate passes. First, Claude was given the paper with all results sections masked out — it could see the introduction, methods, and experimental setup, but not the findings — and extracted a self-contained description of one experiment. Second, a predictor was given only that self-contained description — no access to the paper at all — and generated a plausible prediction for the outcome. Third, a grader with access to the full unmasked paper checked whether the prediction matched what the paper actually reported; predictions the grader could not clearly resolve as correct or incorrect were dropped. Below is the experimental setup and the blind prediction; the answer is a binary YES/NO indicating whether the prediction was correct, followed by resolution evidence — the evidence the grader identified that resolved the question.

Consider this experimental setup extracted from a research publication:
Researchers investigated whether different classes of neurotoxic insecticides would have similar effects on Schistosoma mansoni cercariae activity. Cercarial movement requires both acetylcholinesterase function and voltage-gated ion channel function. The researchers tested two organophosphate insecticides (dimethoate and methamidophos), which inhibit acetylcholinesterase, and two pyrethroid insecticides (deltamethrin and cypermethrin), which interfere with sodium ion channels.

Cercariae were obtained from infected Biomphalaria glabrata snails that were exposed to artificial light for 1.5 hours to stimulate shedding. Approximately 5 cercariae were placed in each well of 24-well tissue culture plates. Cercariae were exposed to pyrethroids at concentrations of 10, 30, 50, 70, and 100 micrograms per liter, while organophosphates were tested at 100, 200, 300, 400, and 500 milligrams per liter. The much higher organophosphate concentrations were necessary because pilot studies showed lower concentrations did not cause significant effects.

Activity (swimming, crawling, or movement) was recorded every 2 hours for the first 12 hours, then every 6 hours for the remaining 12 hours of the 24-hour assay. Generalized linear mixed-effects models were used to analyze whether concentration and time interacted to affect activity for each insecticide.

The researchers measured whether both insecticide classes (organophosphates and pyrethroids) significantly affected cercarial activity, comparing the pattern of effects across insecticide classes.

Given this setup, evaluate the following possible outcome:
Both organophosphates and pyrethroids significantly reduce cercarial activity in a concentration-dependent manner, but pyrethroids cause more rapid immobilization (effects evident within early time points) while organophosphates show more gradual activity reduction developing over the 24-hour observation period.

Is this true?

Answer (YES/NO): NO